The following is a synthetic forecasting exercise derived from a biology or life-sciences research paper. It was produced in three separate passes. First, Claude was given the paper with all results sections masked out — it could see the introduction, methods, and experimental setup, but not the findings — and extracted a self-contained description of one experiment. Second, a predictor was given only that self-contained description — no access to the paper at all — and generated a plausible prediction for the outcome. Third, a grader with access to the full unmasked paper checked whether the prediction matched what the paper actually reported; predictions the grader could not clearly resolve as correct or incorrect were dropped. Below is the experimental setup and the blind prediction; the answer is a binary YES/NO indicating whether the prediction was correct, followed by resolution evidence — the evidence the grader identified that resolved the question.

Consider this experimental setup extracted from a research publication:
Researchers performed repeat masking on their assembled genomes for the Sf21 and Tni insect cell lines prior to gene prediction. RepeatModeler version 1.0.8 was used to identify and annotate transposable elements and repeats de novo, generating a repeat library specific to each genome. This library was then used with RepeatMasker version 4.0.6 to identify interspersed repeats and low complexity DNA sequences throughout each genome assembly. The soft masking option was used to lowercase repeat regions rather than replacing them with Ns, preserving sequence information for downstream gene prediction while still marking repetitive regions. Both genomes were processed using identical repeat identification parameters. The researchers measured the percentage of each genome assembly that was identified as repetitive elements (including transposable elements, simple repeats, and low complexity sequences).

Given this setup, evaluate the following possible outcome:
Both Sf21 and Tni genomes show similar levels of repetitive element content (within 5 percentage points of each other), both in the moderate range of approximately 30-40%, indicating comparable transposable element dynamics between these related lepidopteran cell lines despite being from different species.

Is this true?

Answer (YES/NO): NO